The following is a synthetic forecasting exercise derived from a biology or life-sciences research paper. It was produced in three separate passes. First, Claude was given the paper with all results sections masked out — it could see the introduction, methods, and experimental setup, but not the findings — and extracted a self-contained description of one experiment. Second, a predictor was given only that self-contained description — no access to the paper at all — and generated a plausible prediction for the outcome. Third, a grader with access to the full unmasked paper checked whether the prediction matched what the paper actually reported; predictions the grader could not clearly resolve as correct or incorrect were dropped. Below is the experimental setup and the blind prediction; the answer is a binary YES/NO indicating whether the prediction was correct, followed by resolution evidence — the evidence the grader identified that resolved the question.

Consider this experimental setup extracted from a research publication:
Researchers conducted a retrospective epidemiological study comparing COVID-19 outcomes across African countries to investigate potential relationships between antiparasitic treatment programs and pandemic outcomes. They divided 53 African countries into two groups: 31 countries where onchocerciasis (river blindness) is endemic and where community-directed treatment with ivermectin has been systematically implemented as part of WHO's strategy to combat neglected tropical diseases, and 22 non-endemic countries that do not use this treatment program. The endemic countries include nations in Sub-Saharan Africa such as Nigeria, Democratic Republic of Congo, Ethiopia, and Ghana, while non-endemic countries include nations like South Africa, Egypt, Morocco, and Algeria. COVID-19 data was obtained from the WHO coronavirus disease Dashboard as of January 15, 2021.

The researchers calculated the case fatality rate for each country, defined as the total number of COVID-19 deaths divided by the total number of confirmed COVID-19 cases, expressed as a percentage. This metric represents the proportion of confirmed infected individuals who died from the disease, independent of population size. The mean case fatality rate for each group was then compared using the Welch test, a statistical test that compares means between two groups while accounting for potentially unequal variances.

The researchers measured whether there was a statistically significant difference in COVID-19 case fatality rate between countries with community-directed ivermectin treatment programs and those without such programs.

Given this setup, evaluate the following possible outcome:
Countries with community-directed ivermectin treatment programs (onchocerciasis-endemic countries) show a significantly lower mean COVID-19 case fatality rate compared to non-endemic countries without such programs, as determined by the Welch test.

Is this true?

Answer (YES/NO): NO